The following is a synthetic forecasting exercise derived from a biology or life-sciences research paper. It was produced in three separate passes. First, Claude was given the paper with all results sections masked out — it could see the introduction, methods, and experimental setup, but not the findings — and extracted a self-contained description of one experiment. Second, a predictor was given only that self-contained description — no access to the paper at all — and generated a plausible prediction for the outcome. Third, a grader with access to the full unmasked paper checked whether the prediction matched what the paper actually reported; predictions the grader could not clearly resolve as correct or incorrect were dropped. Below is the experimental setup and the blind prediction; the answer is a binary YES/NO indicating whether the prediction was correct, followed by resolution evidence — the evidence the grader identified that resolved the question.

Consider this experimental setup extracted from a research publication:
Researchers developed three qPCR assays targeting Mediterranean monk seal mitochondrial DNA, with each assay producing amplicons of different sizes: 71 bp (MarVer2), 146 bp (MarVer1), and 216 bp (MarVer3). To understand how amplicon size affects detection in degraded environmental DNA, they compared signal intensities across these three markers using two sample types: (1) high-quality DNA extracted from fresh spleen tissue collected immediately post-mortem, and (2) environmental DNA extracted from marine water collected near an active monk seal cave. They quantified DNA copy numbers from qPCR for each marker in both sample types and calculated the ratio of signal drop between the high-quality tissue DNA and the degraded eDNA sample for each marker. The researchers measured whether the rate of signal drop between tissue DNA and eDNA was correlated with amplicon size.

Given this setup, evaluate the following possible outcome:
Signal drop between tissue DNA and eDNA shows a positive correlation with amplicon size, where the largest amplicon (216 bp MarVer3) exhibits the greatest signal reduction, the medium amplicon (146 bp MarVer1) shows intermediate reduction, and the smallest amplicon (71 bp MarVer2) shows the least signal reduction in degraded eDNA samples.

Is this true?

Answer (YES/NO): NO